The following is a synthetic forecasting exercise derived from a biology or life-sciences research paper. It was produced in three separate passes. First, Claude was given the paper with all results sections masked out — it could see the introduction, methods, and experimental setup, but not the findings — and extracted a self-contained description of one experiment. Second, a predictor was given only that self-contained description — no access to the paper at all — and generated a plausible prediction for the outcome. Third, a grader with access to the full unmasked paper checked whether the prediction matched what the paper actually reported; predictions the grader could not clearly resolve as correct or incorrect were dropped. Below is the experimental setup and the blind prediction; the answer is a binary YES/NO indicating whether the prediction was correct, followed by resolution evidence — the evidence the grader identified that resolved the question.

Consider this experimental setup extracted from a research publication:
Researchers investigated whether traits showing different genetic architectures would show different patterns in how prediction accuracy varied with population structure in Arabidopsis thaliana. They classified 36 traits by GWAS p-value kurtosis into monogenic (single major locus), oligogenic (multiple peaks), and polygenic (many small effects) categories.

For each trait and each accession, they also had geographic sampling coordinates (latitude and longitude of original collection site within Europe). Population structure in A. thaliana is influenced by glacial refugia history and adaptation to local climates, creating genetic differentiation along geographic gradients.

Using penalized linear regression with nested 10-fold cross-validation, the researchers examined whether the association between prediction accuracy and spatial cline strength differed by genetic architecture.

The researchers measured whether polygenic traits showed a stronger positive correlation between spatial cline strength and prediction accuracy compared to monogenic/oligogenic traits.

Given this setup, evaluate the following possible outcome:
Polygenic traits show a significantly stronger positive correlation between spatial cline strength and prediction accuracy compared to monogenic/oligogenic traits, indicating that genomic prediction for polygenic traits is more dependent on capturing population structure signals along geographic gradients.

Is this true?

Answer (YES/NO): YES